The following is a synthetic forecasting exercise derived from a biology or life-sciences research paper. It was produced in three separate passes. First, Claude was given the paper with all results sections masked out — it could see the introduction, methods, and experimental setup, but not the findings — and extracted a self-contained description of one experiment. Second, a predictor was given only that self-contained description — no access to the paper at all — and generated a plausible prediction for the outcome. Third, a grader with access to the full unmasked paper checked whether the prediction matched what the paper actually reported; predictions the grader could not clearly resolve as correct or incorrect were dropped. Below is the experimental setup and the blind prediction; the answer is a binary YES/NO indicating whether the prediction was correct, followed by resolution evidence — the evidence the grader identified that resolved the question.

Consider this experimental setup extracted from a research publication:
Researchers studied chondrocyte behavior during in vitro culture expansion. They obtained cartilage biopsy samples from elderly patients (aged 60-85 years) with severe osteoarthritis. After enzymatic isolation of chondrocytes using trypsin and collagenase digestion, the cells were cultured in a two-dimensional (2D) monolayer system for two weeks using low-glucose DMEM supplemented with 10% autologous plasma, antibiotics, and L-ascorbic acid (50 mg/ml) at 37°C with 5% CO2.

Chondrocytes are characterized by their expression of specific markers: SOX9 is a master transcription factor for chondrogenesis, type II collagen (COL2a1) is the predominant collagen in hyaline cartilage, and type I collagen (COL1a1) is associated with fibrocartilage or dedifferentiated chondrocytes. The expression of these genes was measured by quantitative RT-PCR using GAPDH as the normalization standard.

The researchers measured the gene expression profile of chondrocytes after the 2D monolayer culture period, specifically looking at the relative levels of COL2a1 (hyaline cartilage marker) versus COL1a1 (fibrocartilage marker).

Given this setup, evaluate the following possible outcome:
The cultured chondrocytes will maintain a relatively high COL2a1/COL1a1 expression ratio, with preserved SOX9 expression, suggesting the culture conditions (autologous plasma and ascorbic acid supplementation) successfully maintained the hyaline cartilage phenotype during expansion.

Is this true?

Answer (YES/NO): NO